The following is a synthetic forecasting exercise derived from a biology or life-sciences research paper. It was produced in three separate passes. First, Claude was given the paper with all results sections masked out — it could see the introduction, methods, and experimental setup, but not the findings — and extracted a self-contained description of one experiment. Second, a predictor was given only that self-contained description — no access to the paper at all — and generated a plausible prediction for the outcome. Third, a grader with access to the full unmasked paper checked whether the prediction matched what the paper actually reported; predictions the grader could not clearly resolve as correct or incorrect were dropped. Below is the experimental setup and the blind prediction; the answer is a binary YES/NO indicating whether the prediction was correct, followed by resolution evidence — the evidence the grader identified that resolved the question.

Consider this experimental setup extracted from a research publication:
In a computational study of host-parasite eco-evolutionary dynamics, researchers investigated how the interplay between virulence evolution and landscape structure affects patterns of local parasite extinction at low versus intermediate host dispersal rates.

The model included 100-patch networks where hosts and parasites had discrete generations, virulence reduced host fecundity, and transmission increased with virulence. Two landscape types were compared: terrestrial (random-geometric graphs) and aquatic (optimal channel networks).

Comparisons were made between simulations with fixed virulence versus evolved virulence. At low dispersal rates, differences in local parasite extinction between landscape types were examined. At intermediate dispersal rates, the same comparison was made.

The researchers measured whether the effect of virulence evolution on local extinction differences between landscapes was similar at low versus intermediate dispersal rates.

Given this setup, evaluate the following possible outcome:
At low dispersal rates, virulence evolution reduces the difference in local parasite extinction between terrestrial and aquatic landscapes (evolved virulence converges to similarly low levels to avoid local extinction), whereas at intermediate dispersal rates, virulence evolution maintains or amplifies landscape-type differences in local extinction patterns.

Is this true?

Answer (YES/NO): NO